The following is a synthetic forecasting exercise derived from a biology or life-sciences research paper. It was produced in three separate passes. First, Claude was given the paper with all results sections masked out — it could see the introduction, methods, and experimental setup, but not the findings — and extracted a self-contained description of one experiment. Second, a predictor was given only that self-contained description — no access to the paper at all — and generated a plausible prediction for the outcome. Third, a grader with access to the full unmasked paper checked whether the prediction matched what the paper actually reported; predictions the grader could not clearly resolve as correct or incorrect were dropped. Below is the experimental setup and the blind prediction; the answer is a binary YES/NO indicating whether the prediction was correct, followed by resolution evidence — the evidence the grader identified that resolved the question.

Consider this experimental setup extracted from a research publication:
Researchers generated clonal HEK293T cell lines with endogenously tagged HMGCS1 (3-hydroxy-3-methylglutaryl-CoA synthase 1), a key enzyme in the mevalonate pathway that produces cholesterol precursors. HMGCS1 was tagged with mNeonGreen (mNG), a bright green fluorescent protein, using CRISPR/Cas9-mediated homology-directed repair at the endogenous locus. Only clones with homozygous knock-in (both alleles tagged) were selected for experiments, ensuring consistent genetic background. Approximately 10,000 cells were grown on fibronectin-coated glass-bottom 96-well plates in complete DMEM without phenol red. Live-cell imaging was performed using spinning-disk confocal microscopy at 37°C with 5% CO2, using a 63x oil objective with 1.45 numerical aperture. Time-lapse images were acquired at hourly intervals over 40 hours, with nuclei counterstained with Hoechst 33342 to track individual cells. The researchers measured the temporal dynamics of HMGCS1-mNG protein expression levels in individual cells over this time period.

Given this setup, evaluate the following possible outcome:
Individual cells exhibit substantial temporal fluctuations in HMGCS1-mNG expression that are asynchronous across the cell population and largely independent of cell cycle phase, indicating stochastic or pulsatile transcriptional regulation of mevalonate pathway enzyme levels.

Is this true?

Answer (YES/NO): NO